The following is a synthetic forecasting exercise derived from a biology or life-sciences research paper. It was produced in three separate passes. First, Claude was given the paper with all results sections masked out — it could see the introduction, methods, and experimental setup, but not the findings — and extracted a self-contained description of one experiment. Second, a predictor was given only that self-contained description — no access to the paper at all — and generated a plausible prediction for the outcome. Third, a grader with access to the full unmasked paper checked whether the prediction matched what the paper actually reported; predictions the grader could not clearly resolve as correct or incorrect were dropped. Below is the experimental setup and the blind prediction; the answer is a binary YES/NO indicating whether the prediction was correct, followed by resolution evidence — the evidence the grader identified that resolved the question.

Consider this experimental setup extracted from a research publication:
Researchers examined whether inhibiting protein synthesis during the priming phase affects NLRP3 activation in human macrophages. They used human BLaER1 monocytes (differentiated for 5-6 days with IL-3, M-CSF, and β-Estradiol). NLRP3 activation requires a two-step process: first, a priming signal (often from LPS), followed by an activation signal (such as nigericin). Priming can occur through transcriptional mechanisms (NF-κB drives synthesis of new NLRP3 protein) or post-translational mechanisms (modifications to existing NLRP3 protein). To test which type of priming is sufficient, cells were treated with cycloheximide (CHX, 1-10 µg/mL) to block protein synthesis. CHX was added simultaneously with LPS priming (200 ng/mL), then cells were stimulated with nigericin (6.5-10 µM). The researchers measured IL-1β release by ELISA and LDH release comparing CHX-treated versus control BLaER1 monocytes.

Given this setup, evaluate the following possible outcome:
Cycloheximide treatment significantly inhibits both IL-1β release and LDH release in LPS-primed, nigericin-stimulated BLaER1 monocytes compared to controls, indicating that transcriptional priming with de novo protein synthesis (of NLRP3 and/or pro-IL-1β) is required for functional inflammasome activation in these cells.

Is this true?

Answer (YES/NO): NO